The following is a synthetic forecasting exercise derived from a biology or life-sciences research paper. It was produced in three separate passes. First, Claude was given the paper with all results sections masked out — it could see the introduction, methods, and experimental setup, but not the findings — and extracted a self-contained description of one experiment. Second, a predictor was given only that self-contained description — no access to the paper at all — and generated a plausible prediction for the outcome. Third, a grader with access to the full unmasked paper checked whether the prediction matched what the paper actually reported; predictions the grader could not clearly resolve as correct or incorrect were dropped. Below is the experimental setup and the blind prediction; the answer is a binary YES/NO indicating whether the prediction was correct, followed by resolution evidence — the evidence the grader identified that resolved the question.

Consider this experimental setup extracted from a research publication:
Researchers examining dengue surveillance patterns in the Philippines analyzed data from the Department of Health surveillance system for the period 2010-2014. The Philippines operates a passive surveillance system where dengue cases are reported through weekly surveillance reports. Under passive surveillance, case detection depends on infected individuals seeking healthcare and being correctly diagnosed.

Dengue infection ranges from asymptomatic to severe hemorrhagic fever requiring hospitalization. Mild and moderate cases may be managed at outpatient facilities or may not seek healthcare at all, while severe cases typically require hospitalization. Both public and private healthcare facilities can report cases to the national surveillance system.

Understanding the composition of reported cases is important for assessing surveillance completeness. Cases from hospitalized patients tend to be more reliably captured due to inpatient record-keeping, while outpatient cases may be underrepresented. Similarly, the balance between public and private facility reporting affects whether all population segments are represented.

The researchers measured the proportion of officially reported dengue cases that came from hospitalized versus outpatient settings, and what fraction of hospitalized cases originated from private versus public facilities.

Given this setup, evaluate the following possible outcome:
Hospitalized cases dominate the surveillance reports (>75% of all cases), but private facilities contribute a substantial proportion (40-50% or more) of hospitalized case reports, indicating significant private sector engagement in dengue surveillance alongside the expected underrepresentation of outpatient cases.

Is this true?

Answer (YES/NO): YES